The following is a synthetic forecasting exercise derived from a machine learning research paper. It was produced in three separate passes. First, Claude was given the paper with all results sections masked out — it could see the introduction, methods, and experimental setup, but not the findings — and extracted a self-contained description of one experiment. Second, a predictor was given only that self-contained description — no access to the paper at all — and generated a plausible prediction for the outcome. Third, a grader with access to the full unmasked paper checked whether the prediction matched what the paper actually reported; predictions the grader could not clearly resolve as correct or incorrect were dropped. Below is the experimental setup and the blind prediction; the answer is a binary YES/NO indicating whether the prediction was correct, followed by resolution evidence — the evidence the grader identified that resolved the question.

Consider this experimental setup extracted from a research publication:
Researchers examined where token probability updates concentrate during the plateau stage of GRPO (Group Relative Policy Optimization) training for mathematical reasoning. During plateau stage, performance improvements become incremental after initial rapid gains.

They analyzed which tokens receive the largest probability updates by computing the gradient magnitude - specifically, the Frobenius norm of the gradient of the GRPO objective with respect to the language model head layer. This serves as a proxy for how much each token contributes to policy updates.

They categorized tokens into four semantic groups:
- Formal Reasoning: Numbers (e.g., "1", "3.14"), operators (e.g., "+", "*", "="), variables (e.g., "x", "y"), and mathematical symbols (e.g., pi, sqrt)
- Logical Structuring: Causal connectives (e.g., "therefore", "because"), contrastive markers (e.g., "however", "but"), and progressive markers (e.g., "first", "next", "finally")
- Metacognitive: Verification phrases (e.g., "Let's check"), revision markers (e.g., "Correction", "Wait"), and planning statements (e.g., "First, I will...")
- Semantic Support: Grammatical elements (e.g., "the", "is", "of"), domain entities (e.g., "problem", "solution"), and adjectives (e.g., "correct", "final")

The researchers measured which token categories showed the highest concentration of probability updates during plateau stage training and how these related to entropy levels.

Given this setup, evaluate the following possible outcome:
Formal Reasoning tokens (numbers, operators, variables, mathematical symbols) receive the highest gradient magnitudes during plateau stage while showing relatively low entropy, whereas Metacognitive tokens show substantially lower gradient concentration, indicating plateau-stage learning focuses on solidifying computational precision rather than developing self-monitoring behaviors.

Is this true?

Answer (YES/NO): NO